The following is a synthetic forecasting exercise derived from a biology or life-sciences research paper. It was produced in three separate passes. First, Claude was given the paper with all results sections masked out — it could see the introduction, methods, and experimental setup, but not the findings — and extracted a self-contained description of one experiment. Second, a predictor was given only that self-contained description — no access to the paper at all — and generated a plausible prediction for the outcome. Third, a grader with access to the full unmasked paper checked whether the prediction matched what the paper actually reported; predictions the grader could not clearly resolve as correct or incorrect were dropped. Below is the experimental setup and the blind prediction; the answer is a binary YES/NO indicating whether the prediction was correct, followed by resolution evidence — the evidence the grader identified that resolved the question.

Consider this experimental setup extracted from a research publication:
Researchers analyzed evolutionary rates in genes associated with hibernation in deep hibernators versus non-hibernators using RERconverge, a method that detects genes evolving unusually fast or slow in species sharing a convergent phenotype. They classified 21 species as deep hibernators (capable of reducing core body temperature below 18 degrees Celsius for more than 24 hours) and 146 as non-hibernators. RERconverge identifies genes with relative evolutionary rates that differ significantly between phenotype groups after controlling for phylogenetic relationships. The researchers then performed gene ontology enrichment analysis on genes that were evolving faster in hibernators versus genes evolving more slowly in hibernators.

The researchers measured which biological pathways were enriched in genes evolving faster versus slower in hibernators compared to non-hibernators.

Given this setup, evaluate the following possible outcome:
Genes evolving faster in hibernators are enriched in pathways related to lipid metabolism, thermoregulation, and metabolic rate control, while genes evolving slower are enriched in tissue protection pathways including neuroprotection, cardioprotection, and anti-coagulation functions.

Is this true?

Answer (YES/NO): NO